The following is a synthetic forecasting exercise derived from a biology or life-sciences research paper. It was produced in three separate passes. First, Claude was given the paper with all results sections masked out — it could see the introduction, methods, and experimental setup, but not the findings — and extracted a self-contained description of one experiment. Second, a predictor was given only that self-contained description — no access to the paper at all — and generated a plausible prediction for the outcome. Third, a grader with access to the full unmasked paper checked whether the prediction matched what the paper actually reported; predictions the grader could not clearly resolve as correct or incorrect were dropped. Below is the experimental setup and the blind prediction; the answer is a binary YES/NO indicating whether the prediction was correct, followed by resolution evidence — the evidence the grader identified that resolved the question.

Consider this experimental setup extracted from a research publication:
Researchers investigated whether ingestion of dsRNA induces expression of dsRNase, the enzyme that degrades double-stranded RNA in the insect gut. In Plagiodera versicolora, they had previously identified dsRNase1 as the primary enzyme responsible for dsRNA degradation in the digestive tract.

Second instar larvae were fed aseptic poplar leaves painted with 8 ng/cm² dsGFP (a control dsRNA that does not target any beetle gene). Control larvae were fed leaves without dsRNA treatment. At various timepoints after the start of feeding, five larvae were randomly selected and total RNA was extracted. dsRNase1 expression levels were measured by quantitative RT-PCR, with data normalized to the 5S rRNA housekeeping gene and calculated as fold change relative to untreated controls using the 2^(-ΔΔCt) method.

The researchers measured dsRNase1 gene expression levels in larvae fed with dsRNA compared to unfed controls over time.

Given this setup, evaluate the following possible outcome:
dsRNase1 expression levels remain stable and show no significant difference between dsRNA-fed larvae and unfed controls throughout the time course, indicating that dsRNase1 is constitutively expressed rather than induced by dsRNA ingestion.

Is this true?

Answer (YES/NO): NO